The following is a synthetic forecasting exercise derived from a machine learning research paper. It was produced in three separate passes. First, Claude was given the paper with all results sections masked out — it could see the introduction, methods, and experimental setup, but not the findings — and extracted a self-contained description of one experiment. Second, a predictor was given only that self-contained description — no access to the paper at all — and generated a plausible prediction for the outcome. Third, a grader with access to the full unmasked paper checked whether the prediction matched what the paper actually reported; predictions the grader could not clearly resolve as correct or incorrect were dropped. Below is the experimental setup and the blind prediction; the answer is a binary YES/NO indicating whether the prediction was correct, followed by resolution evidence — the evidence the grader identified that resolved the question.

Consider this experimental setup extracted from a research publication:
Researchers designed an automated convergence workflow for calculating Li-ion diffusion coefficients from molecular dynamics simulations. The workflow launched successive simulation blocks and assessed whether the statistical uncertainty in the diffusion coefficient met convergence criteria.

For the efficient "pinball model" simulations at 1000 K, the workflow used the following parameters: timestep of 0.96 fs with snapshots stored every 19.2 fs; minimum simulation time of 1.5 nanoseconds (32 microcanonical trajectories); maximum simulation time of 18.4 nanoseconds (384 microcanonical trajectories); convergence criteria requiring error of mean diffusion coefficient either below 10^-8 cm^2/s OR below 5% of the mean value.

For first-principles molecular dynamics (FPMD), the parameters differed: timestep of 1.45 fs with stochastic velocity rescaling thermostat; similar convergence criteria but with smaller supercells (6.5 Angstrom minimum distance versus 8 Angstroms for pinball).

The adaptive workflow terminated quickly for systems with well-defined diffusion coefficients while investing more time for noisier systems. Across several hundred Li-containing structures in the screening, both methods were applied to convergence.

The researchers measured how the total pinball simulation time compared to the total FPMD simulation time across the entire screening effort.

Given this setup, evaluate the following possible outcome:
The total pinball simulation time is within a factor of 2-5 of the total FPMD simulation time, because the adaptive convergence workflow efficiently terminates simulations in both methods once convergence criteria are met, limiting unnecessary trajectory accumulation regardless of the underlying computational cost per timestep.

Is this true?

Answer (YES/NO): NO